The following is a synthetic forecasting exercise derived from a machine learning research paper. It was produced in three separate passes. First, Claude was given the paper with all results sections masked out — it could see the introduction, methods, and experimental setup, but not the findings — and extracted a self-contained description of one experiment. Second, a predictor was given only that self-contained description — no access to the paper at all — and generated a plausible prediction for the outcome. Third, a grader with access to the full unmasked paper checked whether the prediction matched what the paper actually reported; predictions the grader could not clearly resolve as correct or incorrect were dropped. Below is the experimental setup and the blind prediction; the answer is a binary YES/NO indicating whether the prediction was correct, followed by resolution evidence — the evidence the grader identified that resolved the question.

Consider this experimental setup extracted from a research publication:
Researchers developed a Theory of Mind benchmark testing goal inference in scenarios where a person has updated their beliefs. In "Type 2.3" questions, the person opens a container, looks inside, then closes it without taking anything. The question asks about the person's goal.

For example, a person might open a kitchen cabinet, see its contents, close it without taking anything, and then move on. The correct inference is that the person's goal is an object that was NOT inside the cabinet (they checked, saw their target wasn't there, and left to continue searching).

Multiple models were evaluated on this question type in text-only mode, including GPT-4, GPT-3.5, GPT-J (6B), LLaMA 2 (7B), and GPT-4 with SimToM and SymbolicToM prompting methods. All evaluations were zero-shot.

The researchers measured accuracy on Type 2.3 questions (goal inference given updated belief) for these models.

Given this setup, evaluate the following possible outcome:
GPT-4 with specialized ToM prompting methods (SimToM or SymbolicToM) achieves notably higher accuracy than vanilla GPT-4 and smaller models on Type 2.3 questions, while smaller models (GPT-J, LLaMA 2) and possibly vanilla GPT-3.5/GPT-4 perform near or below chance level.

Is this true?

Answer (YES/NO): NO